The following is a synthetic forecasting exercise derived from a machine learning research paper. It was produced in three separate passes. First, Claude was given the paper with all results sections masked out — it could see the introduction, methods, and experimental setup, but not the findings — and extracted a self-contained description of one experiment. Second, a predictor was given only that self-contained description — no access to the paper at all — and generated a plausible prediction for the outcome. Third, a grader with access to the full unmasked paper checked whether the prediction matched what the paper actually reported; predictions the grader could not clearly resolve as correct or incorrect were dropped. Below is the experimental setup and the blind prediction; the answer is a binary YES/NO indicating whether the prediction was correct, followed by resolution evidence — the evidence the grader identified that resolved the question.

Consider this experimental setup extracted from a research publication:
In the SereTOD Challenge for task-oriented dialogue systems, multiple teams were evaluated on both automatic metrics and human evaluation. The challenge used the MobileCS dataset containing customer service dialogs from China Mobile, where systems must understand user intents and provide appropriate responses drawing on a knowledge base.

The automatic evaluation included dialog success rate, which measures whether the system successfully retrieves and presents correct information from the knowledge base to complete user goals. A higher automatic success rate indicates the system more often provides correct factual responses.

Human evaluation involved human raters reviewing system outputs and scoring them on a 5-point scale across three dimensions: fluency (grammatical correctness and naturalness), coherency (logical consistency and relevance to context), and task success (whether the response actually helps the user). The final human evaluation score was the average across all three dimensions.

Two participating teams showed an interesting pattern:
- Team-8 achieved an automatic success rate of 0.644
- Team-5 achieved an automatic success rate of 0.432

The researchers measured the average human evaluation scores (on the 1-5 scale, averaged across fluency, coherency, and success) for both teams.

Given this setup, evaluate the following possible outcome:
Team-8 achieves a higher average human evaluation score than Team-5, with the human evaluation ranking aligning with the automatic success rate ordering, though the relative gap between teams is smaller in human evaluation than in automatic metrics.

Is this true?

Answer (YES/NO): NO